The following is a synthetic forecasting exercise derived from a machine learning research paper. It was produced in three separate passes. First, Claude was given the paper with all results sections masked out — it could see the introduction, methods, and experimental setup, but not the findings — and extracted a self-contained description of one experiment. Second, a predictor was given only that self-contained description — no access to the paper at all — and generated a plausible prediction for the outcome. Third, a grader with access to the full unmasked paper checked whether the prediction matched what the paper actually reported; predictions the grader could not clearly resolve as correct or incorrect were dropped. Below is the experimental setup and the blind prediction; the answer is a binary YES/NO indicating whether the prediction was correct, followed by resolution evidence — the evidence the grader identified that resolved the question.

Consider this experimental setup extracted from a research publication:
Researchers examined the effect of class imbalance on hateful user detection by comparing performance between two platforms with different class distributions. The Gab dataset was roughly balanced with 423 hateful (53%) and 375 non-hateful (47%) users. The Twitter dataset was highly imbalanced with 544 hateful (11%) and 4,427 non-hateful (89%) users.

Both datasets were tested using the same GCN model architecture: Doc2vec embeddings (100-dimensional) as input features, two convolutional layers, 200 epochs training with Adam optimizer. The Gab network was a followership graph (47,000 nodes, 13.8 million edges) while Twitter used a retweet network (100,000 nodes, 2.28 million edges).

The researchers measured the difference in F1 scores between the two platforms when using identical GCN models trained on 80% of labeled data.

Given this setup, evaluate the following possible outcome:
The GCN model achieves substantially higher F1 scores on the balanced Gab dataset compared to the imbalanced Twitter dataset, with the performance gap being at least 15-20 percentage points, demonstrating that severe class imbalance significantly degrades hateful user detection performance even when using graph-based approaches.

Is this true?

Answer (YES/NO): NO